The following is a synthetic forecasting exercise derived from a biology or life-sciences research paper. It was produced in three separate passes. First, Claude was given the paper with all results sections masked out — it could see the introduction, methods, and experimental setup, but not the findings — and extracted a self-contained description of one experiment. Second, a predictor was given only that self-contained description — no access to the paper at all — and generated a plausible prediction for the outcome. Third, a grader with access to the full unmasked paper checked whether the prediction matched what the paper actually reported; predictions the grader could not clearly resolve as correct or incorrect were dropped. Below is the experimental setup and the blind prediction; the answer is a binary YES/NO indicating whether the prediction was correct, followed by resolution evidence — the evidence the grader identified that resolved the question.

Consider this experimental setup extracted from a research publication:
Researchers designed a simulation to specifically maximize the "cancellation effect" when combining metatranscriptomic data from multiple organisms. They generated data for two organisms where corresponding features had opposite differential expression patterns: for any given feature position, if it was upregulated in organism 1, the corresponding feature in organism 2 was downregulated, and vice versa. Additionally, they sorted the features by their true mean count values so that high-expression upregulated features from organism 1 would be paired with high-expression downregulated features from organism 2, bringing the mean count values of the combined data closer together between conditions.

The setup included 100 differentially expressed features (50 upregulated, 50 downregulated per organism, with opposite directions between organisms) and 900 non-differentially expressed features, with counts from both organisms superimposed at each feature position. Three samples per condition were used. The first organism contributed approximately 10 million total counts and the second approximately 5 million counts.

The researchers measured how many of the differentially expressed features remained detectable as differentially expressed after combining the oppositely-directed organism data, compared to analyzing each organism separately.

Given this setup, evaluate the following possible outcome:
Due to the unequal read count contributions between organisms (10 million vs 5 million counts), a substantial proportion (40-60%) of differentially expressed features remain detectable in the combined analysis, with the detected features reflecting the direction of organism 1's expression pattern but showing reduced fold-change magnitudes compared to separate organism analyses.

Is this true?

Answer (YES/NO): NO